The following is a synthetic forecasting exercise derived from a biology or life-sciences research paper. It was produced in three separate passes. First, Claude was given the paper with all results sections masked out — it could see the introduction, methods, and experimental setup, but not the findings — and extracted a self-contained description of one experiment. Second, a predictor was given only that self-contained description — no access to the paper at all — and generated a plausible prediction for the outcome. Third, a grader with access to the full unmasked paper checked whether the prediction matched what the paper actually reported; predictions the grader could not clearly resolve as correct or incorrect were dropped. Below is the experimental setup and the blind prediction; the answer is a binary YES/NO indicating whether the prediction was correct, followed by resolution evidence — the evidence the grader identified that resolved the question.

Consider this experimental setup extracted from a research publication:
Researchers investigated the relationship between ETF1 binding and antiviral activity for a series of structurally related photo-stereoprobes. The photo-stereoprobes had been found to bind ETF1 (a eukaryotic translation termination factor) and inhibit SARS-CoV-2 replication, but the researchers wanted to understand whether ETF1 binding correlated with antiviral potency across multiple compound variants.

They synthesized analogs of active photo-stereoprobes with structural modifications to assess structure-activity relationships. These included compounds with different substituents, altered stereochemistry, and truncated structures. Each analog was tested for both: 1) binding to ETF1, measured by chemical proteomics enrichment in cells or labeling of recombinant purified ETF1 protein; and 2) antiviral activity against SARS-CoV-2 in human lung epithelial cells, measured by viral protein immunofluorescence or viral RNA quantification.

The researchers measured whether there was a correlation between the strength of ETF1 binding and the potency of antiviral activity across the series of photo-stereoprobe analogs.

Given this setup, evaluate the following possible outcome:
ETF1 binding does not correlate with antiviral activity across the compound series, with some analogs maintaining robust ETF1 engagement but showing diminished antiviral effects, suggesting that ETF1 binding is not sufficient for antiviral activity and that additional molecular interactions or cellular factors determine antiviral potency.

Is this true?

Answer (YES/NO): NO